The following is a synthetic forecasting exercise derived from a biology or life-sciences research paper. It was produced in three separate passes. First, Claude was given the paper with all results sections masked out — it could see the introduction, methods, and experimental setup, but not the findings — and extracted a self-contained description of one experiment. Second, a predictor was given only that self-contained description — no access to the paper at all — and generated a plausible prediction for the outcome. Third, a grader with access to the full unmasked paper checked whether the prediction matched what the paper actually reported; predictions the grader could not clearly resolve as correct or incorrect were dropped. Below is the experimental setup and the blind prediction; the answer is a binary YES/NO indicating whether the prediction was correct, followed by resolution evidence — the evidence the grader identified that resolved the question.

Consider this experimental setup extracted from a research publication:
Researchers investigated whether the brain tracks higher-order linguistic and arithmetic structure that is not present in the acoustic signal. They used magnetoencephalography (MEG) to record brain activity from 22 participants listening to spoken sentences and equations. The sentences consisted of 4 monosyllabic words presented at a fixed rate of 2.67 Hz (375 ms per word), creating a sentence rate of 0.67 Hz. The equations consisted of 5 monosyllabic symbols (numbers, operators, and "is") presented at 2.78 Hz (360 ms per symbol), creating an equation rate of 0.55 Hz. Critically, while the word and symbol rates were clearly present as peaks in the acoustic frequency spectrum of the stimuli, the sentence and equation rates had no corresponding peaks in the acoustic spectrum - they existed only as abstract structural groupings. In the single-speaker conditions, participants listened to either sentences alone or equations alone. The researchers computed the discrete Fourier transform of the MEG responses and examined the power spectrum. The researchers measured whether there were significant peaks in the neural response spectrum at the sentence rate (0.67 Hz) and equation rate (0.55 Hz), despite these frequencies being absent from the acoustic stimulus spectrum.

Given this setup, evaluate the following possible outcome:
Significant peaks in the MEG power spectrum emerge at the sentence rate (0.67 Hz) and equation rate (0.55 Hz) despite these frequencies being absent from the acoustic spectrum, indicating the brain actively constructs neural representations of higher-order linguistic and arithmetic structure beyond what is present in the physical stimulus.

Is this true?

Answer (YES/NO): YES